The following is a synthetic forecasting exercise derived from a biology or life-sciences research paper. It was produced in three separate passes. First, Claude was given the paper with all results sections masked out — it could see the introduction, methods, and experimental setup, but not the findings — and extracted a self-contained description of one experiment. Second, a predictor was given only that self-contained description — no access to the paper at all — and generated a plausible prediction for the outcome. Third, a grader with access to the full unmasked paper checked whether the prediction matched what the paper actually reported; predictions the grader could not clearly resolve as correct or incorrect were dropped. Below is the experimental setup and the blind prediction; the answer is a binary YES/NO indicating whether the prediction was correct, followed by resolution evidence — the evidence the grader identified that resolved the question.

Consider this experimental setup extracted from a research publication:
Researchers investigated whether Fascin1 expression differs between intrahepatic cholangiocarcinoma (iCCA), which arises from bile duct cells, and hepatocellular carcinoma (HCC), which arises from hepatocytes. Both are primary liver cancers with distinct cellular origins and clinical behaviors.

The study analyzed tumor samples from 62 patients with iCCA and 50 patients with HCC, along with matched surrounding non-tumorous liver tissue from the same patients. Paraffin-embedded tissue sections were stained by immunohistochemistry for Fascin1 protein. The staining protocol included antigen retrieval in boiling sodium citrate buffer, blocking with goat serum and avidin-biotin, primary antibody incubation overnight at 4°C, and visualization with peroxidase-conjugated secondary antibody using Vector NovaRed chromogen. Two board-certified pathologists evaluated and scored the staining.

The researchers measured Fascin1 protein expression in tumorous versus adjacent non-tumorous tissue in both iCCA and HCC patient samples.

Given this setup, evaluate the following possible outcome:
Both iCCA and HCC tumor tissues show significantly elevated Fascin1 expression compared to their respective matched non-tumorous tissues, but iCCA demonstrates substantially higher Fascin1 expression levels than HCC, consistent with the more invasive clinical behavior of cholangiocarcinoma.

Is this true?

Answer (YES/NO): NO